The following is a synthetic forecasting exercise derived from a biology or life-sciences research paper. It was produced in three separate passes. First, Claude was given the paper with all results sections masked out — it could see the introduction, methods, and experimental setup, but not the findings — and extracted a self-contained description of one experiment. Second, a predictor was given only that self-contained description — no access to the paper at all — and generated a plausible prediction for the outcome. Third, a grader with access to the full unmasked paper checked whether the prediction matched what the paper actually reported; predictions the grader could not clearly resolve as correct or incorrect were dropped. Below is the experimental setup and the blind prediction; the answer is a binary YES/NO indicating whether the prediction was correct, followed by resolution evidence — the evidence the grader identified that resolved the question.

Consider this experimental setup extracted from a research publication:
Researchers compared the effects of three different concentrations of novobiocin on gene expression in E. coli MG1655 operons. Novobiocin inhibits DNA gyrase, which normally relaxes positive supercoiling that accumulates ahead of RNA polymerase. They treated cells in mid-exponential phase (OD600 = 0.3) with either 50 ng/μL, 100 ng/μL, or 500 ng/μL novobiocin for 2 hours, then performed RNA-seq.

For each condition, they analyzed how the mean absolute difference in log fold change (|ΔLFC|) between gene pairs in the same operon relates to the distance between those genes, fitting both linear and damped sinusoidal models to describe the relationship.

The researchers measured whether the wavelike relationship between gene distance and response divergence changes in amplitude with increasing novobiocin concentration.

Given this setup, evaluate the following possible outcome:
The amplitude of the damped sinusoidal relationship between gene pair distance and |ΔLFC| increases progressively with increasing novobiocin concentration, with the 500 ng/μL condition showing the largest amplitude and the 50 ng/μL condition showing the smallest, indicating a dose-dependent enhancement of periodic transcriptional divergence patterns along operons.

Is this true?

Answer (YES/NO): YES